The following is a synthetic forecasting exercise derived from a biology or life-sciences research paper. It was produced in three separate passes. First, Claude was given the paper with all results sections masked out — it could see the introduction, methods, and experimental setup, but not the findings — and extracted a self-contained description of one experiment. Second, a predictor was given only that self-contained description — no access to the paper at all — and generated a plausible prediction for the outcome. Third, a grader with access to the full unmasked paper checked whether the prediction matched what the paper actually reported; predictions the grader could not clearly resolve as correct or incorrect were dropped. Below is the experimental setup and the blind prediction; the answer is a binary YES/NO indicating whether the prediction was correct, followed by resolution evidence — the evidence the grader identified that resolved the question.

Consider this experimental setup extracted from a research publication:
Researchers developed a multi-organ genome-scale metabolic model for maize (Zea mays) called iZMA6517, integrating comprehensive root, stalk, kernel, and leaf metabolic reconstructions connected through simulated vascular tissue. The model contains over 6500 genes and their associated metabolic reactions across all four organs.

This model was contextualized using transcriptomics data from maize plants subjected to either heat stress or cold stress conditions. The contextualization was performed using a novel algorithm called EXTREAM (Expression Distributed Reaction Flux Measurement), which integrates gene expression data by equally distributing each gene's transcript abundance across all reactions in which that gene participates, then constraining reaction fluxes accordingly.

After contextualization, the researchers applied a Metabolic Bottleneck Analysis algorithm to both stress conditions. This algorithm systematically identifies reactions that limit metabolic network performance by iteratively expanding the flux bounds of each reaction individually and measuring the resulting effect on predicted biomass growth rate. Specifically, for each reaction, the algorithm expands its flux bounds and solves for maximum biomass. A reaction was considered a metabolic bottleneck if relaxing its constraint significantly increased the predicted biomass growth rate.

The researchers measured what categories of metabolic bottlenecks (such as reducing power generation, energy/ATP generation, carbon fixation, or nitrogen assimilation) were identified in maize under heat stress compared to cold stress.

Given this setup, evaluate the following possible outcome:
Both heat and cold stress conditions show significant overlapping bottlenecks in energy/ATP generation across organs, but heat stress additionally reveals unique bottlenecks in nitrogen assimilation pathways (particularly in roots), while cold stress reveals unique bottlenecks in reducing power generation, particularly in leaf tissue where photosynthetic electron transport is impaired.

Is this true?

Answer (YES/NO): NO